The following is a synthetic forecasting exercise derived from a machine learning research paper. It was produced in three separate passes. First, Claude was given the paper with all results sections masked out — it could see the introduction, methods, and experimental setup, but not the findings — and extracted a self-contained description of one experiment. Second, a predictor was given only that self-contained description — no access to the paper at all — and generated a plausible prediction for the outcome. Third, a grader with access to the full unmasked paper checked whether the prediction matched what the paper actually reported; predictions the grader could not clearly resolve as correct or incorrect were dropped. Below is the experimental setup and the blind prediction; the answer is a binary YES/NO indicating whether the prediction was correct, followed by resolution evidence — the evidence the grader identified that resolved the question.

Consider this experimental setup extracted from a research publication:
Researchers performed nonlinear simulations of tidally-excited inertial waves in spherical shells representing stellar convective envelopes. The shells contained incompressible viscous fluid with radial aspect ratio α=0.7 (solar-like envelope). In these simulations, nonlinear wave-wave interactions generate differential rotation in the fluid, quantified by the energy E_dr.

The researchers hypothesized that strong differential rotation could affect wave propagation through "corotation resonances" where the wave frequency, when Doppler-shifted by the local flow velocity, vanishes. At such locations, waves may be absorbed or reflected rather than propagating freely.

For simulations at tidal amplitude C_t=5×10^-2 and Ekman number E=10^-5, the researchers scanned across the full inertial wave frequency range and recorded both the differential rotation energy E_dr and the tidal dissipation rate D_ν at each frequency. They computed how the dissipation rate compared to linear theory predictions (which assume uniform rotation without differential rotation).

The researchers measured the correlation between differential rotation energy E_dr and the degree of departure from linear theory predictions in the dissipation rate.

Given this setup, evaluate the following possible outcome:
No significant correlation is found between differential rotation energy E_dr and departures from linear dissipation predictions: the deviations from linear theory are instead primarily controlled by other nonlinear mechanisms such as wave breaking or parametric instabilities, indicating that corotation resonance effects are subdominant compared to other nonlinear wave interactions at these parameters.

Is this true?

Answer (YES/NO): NO